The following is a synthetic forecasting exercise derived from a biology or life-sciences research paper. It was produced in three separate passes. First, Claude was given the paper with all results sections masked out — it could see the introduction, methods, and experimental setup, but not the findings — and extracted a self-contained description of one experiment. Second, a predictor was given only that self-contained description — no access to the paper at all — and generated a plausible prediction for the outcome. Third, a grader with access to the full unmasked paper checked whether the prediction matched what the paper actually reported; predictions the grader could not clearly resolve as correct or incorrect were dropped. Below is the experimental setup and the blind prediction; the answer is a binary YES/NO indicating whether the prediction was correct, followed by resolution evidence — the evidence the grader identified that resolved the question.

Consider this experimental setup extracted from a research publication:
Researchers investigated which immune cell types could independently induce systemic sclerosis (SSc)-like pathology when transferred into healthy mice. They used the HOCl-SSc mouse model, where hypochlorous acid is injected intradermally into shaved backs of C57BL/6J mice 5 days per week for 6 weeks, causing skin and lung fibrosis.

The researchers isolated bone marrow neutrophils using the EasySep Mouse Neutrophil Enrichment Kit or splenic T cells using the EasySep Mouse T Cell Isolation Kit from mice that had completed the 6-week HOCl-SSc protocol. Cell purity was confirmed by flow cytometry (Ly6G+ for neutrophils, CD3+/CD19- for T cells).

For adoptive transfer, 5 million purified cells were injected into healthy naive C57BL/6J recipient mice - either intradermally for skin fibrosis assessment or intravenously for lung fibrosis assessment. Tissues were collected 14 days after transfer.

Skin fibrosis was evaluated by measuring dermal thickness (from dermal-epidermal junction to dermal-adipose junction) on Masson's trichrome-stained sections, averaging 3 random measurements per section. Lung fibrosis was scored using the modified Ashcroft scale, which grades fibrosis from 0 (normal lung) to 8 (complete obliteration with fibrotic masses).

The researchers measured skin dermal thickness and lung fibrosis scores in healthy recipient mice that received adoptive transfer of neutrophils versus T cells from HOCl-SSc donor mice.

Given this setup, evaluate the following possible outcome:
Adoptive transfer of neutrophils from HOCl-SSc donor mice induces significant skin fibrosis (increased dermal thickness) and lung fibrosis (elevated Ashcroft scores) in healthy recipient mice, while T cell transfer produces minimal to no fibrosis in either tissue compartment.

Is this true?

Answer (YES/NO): YES